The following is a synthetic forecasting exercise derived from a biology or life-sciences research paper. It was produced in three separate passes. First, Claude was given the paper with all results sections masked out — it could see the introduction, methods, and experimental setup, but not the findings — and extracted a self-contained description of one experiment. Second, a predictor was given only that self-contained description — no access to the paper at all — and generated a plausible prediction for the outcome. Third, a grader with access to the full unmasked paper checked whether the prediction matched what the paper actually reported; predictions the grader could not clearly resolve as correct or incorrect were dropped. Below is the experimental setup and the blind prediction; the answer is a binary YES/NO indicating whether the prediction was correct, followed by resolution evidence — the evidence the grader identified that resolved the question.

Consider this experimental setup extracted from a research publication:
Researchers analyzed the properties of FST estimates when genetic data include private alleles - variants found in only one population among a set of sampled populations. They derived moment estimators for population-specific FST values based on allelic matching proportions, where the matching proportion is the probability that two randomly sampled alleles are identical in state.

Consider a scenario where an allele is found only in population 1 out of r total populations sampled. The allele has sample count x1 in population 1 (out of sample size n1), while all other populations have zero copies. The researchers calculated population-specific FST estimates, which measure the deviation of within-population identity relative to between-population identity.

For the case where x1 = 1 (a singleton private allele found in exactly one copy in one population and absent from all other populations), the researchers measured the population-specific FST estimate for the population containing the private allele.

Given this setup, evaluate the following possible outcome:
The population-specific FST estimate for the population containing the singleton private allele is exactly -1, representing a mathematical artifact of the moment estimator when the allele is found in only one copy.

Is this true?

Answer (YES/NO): NO